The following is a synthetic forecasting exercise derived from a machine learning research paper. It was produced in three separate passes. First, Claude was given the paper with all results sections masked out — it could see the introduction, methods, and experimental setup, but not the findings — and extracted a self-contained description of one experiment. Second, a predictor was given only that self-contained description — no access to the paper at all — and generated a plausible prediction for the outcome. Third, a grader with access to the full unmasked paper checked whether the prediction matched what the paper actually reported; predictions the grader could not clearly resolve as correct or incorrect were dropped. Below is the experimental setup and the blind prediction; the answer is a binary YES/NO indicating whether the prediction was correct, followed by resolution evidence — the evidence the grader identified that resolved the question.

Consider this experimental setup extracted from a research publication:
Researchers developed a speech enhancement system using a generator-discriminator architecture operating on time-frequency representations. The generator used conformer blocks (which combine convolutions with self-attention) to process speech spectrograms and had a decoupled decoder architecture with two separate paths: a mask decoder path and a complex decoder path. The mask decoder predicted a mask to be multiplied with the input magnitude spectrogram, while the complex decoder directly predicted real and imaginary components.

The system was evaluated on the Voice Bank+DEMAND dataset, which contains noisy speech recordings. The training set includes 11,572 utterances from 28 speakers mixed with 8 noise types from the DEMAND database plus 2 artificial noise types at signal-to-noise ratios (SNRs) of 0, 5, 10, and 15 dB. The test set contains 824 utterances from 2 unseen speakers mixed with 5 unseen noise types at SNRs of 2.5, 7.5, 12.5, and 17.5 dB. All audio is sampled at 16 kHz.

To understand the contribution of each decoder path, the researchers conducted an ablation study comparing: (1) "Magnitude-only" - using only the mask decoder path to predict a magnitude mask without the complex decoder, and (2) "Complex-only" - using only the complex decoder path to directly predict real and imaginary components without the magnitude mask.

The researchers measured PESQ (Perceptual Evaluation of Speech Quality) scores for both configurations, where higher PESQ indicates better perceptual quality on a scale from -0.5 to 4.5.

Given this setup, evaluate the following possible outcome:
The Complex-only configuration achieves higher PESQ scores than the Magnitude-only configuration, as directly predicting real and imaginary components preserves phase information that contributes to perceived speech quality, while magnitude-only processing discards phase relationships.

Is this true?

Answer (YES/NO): YES